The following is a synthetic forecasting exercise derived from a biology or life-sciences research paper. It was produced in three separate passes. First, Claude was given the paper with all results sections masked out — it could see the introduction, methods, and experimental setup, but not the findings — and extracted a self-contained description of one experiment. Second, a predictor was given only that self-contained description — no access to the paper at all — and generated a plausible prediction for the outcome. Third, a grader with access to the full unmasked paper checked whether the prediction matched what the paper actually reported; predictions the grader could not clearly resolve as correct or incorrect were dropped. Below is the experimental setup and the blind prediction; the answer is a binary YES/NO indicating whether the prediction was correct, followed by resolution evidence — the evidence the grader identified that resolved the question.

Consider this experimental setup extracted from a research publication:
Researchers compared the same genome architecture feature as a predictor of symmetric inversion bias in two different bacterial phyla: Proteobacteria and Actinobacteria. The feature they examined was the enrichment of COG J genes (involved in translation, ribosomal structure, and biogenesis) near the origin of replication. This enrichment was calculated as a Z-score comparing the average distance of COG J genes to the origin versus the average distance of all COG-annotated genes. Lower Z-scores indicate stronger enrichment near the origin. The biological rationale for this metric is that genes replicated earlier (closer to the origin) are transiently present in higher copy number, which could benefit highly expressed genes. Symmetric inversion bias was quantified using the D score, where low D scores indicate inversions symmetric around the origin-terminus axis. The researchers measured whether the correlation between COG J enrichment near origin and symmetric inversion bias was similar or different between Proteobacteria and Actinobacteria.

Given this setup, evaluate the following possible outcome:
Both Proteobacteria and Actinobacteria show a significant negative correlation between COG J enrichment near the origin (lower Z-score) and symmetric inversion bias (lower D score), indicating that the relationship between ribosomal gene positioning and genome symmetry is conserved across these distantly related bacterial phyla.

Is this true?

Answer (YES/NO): NO